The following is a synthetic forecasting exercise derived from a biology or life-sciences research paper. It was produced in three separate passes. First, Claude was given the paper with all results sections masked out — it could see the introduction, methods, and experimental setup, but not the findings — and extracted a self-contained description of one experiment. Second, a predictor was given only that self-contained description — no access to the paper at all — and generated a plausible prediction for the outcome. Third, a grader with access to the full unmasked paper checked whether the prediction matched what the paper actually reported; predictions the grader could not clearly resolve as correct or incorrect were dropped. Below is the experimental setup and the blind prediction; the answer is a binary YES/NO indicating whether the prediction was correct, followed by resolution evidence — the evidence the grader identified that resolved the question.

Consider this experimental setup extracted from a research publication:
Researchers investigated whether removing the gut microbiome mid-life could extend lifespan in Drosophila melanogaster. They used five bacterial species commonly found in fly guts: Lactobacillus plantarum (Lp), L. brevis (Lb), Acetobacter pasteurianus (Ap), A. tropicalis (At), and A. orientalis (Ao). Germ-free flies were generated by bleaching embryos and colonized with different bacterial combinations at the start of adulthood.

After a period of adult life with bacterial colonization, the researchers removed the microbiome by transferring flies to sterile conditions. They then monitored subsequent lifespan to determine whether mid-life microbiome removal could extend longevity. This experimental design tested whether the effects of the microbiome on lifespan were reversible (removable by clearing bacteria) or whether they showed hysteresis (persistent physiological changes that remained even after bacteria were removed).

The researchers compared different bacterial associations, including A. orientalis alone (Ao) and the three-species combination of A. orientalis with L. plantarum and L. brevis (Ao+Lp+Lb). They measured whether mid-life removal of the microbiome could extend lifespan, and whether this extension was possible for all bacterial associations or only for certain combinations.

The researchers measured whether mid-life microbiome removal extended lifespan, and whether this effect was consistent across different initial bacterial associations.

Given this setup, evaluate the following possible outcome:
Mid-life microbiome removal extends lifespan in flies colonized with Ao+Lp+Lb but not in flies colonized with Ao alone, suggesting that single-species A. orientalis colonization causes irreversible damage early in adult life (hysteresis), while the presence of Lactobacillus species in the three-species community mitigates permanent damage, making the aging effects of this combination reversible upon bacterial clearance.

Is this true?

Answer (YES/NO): NO